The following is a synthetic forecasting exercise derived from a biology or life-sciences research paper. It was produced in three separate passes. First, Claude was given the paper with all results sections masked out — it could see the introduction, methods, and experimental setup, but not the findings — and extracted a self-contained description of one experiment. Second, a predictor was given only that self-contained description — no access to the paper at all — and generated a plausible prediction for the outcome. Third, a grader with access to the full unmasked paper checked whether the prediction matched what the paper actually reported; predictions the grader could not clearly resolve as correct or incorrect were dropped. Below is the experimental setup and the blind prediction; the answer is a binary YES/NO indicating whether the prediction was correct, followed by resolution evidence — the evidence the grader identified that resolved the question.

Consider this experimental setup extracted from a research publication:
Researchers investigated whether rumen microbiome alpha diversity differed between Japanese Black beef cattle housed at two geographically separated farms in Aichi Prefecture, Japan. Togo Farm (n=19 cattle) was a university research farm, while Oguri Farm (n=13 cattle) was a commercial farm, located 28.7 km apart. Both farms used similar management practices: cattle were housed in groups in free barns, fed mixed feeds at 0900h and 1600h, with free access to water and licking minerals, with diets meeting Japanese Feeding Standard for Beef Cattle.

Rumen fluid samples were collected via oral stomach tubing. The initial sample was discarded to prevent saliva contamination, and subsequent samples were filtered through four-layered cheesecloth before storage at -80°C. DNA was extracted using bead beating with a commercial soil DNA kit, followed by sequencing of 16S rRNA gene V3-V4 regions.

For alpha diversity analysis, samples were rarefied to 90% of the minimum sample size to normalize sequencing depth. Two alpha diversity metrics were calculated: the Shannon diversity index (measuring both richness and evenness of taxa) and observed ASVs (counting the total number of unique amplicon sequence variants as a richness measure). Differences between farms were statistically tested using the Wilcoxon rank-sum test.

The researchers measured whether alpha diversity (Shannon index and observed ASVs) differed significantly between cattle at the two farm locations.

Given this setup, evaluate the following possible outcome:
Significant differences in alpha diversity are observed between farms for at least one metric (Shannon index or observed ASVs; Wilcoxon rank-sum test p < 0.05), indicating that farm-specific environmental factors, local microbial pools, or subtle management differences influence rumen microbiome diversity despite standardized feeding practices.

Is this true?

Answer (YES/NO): YES